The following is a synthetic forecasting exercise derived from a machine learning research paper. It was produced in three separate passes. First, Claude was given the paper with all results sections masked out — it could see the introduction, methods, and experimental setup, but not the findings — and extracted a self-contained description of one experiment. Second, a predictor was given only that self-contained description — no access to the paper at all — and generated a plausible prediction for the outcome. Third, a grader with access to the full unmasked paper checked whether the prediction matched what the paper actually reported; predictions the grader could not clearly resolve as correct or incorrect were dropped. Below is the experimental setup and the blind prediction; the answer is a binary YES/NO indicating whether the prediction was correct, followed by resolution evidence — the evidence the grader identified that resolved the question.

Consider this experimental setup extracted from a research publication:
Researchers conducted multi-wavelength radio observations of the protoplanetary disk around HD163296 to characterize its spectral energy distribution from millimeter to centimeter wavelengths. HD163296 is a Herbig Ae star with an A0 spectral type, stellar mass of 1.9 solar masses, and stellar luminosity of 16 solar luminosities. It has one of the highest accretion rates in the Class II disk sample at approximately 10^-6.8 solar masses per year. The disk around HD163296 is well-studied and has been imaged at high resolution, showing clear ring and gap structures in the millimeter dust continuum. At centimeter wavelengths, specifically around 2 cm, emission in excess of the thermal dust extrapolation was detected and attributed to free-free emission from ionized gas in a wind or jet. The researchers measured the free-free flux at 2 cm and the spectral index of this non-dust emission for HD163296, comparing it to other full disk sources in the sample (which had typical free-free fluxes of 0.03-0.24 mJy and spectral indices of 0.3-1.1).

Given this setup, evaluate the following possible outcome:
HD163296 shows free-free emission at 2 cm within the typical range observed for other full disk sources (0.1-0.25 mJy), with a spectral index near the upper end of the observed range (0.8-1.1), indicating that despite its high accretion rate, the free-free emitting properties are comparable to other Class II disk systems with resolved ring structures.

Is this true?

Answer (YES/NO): NO